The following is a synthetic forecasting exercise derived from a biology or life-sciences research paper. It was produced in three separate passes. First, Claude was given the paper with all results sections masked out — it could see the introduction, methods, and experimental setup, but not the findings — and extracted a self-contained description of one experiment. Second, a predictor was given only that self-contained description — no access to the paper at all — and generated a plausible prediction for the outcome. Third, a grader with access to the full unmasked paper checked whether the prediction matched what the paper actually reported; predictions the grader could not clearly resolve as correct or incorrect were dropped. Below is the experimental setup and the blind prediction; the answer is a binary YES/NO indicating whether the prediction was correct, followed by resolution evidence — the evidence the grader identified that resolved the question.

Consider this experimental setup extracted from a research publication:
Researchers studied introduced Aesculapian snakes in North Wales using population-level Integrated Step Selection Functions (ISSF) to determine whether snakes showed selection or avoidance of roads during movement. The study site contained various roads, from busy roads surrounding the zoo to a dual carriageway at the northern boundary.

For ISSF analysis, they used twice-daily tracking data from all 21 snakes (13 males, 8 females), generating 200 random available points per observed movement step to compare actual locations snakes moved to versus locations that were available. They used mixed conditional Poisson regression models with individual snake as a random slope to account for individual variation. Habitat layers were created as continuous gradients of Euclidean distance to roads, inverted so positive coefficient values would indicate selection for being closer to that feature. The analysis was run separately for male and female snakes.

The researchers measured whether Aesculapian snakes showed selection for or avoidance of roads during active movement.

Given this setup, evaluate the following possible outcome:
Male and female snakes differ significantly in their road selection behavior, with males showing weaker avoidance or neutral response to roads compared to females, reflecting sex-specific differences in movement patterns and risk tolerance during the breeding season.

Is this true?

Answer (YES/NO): NO